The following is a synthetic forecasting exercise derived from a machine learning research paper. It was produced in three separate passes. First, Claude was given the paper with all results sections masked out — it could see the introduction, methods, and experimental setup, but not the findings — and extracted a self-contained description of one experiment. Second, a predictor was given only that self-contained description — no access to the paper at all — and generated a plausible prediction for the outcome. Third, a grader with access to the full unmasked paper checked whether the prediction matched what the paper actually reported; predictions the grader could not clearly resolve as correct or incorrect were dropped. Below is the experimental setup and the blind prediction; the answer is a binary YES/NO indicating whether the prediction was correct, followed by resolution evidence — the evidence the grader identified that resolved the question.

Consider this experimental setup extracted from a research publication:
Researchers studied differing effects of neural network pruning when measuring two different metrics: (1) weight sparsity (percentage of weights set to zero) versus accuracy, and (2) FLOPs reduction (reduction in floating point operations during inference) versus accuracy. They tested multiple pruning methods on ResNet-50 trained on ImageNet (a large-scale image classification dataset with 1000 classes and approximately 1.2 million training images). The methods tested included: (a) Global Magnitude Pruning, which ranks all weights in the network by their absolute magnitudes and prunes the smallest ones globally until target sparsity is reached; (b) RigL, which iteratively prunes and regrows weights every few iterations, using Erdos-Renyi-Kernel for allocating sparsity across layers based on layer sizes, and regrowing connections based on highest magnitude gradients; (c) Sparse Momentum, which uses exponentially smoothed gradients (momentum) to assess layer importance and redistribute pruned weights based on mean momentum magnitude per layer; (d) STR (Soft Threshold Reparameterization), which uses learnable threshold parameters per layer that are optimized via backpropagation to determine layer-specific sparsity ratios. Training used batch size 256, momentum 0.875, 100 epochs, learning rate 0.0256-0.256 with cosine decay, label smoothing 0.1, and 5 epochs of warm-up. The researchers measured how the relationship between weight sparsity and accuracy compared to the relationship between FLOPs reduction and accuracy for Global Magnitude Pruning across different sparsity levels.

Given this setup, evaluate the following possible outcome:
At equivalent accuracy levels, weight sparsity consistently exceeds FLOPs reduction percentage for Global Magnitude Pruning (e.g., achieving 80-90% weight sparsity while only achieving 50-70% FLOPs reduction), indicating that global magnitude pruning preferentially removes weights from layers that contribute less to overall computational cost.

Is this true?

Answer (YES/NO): NO